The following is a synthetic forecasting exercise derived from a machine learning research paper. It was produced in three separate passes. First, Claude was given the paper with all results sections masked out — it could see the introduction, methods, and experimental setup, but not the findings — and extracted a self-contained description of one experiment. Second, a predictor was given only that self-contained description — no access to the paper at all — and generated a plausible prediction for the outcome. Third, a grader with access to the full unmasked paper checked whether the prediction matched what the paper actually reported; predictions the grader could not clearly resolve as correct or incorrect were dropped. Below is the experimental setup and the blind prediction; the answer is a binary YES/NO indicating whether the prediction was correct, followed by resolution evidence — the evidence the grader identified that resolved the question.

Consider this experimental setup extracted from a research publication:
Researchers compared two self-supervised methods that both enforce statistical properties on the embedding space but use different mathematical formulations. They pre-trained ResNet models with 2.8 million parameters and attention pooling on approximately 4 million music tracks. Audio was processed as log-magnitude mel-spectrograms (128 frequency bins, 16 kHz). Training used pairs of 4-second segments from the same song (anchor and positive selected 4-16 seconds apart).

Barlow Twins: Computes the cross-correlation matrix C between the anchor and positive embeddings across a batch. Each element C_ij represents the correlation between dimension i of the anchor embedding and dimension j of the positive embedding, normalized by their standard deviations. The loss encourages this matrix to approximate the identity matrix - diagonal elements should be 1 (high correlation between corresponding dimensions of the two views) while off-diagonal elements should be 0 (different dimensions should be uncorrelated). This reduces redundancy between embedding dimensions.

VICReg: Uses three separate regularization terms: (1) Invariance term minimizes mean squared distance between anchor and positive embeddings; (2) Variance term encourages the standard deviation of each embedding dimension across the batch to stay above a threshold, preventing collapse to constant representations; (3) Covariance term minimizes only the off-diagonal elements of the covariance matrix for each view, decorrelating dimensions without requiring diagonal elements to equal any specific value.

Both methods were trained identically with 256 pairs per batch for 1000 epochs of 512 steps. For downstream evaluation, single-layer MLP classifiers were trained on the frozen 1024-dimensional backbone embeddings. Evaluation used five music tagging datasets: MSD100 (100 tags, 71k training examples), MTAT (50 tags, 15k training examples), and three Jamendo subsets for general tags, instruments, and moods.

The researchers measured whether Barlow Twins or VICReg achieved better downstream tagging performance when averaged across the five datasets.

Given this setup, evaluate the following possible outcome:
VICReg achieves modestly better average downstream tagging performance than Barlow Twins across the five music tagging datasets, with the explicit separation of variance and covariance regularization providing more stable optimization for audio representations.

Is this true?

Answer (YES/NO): NO